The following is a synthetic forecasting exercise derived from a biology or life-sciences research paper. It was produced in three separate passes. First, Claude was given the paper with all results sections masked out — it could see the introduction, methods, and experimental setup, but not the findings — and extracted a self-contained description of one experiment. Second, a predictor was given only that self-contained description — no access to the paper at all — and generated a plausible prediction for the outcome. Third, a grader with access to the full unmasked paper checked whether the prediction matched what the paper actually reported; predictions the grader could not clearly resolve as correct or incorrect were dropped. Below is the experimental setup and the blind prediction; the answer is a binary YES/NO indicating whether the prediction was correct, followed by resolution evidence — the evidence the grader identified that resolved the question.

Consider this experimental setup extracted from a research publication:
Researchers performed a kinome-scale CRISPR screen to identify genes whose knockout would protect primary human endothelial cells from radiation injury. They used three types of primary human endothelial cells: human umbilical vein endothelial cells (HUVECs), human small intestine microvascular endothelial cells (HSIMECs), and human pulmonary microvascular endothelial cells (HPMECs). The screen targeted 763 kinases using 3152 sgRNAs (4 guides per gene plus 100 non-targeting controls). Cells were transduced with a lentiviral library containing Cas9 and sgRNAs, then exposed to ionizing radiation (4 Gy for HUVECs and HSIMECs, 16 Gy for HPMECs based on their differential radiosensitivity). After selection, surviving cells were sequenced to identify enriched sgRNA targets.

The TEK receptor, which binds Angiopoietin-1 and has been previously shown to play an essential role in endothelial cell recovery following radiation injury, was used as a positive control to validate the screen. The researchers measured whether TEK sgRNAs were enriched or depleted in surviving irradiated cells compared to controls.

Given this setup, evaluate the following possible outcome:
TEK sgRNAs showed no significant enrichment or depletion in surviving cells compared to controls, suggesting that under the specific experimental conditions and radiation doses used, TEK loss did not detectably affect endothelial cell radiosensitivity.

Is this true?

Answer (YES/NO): NO